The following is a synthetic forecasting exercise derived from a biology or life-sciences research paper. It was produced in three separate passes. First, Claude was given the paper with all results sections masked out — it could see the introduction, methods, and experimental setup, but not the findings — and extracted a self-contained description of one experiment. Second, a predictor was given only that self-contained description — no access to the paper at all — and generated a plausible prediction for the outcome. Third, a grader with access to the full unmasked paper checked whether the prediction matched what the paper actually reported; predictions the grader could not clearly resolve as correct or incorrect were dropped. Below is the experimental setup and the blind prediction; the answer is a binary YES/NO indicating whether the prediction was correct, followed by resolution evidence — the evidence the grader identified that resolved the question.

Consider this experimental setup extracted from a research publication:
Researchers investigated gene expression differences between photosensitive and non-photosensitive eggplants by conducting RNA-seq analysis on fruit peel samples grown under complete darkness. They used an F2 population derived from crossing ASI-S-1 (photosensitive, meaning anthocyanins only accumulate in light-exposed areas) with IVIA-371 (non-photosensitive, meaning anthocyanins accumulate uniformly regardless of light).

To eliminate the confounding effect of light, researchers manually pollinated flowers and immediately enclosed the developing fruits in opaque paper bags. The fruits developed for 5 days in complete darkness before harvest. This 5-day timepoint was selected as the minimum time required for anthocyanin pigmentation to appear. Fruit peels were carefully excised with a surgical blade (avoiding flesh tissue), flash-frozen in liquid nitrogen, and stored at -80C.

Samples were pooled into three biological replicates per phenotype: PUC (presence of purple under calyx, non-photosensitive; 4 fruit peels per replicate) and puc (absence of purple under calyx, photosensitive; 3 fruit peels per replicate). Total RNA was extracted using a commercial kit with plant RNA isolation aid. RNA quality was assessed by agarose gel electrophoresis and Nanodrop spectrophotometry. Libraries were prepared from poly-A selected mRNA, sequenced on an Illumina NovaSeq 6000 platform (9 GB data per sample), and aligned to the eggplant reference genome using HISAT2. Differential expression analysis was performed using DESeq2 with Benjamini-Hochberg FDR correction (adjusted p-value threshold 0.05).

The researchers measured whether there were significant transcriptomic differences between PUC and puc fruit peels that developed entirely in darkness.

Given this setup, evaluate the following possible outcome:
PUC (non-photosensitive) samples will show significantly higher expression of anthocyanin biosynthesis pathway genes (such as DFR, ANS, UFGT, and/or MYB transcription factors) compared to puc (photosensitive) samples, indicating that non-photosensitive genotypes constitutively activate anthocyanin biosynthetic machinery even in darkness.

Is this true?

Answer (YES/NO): YES